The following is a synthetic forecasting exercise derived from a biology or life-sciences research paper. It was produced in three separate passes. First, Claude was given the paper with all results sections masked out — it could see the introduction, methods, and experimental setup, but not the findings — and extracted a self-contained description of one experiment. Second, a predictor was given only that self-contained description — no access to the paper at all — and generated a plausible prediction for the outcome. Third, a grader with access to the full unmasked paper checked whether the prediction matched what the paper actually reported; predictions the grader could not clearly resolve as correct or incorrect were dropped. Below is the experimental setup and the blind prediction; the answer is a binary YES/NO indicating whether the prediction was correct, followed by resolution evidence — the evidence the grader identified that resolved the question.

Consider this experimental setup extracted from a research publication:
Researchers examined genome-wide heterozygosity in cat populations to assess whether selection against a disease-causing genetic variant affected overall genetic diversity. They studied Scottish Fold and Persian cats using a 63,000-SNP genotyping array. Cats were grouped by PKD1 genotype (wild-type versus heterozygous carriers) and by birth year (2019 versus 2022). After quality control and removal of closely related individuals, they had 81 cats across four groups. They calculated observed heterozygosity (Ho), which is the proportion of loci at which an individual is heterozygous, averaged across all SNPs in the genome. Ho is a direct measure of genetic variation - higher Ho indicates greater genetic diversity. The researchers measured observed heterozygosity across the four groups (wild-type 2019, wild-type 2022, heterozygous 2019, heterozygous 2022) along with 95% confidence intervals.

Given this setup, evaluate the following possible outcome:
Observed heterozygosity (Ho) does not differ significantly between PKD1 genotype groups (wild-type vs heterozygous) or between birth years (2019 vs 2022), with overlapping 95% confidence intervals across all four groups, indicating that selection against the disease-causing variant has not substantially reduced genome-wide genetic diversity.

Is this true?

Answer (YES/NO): YES